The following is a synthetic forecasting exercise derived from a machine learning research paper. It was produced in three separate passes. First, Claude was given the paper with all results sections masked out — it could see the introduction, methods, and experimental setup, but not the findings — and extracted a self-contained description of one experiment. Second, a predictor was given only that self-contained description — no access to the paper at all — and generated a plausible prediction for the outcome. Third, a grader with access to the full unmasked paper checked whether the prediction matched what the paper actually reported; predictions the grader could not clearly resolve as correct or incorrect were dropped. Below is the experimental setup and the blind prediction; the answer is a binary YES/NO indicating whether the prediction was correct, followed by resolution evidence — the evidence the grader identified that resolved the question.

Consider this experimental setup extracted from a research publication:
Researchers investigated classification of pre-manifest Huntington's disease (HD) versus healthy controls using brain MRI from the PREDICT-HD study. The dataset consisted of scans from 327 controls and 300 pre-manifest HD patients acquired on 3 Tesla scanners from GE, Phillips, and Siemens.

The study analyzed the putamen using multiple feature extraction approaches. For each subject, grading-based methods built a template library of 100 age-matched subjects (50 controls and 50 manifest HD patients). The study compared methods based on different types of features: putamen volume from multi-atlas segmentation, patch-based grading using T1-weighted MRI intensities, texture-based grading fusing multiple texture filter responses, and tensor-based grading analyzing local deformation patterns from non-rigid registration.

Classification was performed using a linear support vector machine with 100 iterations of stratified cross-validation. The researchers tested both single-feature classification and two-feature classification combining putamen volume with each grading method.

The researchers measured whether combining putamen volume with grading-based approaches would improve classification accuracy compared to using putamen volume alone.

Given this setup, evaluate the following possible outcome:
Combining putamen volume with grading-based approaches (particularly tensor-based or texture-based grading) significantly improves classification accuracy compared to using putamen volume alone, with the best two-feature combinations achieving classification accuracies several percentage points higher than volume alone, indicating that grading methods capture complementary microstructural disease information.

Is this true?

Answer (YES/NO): YES